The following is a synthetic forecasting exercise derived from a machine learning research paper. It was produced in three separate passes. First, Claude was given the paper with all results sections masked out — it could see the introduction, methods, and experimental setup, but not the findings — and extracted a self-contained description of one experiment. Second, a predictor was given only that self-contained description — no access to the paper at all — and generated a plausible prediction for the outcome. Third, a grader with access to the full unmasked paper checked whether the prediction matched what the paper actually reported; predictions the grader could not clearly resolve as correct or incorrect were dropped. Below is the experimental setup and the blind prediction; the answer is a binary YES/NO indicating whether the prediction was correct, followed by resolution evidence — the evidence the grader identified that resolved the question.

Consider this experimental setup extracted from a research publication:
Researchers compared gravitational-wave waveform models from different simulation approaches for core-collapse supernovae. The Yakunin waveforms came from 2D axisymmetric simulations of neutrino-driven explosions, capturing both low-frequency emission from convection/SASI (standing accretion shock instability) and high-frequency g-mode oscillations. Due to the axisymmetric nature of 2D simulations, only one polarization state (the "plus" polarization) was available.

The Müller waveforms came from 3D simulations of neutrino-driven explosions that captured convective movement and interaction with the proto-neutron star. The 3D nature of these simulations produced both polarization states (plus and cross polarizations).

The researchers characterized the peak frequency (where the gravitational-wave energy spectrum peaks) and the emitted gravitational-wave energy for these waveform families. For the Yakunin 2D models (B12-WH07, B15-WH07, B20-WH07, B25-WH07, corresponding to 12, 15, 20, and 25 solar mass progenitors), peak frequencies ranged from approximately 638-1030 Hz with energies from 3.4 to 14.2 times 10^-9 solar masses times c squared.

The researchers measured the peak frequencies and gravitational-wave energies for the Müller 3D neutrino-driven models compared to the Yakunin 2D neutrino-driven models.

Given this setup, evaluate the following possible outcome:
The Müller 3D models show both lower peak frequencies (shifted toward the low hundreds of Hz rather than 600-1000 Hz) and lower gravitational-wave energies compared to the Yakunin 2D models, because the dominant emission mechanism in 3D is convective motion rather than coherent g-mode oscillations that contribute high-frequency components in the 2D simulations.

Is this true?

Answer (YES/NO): YES